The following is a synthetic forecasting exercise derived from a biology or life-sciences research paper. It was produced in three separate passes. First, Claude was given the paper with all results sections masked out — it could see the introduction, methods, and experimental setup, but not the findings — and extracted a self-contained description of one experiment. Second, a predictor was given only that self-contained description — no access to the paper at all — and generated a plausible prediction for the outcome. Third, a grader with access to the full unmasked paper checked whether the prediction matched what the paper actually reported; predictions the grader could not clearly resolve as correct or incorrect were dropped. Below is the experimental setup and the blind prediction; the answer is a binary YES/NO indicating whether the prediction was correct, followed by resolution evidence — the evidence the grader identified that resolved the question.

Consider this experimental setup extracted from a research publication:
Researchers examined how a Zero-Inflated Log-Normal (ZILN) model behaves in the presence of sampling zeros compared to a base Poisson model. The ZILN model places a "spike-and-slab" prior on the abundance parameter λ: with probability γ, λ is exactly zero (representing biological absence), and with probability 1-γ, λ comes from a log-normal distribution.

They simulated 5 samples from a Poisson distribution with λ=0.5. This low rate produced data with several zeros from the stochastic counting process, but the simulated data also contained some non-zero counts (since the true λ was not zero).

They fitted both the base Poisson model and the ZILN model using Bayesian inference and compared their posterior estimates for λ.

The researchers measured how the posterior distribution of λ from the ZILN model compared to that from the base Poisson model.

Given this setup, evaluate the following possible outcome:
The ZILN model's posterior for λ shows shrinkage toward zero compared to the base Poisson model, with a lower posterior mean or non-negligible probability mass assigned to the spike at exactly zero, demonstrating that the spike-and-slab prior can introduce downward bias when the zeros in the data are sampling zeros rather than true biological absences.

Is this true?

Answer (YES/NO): NO